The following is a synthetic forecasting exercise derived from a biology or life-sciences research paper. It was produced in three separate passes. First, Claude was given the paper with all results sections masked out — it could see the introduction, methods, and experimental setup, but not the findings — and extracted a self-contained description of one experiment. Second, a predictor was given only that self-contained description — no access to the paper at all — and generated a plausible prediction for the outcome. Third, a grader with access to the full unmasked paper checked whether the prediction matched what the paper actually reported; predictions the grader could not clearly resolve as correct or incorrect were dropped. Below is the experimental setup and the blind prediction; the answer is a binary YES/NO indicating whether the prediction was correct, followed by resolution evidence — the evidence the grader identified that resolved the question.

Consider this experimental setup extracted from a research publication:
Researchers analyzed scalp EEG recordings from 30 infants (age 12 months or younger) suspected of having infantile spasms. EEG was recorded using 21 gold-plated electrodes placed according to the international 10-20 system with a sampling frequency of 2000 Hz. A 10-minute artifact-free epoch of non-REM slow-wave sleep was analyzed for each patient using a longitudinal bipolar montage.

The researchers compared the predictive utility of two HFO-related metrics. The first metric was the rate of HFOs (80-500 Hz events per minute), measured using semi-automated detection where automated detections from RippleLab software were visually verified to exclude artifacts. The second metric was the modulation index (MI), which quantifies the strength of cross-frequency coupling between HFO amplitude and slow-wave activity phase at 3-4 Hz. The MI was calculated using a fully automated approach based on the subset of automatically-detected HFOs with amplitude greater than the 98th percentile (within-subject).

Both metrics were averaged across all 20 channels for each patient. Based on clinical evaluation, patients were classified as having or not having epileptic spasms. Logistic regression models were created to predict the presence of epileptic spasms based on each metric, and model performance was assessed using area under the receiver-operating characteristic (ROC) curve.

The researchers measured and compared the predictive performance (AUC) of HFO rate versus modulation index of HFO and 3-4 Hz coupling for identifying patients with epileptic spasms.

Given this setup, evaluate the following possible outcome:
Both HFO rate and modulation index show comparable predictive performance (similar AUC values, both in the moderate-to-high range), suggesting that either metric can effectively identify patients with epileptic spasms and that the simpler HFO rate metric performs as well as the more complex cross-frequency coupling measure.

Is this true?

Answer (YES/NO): NO